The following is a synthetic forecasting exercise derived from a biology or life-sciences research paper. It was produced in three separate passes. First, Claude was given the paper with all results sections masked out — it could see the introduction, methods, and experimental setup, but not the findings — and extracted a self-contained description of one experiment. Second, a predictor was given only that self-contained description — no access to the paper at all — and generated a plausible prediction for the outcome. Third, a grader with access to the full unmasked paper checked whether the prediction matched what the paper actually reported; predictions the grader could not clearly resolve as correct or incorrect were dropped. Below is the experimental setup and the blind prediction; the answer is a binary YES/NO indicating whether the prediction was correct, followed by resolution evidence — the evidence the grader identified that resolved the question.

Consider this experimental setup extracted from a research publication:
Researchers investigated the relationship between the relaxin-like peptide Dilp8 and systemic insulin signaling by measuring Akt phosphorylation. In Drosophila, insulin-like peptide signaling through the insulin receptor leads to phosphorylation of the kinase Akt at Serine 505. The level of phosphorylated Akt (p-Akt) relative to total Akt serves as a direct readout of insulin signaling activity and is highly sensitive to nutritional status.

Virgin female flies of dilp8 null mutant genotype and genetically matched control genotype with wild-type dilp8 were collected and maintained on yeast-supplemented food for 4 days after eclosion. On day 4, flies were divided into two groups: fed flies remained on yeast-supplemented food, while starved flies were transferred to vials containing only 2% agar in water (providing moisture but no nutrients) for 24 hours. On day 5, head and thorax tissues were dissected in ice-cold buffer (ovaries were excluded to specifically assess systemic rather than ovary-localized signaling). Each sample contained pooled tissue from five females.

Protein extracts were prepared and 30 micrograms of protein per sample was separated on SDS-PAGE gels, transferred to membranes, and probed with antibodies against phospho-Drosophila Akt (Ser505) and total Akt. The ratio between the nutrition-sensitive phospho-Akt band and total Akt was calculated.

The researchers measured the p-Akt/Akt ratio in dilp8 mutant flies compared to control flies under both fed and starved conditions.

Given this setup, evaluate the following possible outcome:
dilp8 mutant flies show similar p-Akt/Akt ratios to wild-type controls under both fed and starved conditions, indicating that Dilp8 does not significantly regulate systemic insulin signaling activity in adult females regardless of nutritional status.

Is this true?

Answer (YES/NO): NO